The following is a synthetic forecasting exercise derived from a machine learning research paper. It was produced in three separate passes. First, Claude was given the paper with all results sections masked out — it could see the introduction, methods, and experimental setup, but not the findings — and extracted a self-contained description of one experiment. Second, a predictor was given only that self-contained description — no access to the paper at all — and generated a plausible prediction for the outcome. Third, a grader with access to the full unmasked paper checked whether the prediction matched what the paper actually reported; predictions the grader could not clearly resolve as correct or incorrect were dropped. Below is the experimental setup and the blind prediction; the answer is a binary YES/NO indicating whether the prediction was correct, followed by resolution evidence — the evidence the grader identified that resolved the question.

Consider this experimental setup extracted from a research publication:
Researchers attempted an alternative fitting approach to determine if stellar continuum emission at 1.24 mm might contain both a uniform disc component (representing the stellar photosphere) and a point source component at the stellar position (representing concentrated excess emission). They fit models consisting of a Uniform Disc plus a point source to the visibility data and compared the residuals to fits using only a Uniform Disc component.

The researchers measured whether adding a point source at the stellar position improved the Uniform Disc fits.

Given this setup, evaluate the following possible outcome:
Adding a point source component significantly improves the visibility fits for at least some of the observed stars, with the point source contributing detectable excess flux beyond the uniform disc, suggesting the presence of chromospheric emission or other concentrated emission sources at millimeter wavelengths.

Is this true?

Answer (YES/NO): NO